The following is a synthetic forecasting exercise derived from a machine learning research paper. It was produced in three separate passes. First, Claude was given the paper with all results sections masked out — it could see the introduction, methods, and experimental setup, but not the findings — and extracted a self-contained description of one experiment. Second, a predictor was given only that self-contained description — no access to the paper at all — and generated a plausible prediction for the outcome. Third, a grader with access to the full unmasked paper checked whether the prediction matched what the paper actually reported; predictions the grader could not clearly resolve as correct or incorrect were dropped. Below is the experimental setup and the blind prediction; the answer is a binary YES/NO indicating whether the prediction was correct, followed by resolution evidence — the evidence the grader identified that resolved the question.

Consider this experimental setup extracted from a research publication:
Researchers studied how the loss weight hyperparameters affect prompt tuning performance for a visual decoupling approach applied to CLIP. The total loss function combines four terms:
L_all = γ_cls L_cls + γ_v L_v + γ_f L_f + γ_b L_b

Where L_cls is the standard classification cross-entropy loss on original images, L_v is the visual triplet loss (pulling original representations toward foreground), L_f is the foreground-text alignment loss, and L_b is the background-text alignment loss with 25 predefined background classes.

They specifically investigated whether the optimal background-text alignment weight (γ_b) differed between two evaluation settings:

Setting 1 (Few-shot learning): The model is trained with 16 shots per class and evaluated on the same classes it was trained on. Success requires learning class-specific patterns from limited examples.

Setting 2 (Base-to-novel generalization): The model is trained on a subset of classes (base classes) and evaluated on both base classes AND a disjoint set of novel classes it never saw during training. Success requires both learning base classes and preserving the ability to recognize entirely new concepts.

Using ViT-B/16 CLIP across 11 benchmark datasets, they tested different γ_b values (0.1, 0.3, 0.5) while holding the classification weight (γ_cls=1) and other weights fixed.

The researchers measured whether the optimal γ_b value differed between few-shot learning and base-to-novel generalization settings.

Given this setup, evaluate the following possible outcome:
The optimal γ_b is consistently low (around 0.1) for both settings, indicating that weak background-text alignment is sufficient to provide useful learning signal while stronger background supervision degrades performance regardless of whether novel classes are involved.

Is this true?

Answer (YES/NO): NO